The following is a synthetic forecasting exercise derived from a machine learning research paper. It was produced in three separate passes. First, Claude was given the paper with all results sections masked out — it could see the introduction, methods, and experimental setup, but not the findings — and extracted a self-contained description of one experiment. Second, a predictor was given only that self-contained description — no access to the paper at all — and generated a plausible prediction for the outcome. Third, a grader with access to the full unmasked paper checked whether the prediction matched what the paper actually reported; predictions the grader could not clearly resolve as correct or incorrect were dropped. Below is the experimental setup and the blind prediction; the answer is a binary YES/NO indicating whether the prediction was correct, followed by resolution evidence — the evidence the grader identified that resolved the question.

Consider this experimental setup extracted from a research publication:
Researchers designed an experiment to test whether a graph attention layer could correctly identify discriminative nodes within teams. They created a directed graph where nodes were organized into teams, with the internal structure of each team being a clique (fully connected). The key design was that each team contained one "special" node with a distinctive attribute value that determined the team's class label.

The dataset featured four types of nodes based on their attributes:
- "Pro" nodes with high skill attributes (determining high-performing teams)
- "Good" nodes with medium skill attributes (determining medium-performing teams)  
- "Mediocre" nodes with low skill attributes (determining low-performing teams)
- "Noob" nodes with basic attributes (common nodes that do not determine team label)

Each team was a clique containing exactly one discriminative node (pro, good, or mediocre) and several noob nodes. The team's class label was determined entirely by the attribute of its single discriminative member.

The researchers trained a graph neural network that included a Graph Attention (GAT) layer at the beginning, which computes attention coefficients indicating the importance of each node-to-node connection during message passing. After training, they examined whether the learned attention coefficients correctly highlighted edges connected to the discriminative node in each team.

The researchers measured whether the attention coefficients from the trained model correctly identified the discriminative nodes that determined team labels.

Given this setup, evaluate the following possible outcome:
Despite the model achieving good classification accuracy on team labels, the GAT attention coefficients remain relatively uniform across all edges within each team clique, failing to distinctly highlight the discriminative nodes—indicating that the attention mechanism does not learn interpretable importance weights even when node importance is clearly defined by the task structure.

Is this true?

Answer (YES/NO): NO